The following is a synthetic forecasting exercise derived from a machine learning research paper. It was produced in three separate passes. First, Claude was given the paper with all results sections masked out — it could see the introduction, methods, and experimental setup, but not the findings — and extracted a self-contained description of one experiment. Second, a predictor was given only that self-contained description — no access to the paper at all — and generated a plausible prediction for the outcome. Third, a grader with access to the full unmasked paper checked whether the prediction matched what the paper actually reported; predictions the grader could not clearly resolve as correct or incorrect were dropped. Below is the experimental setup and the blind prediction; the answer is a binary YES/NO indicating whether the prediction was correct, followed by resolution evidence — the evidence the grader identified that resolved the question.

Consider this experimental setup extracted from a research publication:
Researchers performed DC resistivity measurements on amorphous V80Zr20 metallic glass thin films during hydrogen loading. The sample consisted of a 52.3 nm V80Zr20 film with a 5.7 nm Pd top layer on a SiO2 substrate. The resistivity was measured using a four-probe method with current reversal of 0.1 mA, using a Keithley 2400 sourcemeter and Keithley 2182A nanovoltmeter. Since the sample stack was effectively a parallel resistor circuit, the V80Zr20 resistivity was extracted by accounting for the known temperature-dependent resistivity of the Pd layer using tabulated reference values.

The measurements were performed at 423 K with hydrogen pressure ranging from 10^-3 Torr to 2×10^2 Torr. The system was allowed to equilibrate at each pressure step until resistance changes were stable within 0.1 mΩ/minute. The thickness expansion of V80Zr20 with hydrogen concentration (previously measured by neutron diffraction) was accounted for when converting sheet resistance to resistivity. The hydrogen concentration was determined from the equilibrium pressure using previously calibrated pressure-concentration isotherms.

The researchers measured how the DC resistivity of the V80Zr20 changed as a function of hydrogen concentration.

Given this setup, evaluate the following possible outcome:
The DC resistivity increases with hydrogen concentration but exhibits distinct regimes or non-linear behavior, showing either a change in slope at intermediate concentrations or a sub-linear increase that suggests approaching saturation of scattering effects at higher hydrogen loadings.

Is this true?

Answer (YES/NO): YES